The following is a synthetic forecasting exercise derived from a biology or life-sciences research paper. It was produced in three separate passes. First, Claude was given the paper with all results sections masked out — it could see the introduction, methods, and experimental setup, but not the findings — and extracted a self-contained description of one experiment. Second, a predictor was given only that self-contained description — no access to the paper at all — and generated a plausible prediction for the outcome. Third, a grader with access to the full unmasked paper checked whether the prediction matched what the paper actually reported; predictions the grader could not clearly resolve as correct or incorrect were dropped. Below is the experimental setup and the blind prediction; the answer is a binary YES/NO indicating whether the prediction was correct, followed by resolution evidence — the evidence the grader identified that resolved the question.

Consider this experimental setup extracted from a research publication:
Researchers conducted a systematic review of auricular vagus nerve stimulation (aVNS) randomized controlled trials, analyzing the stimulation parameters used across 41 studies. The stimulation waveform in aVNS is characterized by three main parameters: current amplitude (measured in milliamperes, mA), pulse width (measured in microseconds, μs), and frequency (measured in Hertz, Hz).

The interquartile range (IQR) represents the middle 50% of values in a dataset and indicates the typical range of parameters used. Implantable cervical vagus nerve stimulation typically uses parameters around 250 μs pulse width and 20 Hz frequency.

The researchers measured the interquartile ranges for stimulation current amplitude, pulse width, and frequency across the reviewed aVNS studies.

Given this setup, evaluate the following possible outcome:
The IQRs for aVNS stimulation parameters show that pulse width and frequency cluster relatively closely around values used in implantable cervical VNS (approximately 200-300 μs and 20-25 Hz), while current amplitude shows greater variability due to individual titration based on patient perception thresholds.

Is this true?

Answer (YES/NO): NO